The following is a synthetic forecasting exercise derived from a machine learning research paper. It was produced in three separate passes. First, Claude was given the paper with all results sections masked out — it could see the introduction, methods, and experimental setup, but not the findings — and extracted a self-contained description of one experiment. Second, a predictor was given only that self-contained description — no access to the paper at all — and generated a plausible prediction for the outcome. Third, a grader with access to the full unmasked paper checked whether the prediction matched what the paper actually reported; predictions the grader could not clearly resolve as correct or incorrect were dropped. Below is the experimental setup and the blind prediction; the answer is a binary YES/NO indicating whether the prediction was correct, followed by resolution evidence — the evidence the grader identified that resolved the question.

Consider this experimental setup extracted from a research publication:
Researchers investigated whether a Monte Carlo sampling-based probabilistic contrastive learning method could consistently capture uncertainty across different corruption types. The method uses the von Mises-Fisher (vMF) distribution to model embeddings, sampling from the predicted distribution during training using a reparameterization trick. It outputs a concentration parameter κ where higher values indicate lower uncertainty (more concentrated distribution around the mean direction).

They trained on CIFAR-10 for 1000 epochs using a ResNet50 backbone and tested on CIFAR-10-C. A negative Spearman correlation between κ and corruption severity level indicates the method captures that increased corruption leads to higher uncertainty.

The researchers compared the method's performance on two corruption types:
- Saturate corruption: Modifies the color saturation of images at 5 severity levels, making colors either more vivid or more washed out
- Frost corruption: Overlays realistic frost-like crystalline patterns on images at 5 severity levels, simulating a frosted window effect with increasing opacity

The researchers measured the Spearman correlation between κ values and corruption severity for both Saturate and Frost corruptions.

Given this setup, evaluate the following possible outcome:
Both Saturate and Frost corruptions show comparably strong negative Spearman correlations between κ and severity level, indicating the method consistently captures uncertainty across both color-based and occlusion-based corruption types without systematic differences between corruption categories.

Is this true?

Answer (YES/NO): NO